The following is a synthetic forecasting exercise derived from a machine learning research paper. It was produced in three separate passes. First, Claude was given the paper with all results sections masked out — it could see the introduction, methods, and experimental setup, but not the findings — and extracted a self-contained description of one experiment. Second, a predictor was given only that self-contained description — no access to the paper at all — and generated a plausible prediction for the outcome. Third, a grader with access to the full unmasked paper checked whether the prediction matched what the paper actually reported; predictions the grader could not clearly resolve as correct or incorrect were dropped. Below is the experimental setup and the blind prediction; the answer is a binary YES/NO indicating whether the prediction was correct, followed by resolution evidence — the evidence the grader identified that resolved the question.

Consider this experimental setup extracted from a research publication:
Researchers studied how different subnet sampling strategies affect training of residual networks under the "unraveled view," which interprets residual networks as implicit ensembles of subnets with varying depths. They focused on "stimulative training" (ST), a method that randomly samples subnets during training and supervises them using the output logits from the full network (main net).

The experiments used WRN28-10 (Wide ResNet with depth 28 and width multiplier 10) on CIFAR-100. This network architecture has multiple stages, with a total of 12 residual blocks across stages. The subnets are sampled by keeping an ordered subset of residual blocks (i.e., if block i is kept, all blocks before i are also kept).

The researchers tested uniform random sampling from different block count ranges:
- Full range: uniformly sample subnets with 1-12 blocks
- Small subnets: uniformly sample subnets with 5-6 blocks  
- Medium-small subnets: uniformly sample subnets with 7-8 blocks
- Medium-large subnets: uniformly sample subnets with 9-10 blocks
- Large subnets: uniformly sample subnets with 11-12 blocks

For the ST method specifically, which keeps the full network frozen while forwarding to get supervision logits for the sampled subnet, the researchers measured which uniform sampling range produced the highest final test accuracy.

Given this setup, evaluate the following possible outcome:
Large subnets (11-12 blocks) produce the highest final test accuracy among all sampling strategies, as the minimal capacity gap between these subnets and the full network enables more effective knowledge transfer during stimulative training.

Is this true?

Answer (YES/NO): NO